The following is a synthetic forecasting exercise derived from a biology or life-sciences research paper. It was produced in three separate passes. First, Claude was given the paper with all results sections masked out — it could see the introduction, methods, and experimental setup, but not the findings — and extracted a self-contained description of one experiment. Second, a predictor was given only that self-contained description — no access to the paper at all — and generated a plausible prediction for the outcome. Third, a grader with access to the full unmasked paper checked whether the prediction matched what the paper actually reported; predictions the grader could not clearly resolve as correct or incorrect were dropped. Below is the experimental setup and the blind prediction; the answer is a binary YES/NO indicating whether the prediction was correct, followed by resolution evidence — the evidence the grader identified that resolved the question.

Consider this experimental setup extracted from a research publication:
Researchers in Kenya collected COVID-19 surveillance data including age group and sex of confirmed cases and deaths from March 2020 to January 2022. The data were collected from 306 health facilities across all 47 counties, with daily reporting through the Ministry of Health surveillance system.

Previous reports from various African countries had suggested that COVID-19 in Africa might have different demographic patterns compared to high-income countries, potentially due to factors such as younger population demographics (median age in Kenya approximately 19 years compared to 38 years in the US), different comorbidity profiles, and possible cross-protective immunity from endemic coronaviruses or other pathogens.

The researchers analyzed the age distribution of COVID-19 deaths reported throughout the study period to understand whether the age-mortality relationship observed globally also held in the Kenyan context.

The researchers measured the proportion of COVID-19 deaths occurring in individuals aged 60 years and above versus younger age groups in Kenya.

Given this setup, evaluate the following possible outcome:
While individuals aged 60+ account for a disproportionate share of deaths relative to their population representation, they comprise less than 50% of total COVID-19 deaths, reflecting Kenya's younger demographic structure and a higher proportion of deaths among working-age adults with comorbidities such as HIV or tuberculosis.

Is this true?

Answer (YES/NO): NO